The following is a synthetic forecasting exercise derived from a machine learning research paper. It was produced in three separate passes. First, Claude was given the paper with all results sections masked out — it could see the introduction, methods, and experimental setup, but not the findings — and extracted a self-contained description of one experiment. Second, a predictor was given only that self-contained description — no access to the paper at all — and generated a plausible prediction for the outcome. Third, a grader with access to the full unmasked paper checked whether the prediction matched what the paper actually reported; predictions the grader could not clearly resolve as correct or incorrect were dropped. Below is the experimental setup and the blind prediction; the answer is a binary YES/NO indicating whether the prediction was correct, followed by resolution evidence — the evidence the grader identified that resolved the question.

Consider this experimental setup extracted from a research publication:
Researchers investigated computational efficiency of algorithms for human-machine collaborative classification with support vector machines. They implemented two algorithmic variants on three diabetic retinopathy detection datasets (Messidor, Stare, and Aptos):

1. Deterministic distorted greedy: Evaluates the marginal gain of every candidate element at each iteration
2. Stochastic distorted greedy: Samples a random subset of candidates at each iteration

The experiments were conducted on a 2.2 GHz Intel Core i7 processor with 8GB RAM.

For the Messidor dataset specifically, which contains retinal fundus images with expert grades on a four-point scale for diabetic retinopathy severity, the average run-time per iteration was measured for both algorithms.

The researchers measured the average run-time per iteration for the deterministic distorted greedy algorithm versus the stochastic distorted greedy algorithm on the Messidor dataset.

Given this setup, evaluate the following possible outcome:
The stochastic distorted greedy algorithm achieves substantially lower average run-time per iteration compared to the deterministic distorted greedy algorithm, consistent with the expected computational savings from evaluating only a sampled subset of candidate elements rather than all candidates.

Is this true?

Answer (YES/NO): YES